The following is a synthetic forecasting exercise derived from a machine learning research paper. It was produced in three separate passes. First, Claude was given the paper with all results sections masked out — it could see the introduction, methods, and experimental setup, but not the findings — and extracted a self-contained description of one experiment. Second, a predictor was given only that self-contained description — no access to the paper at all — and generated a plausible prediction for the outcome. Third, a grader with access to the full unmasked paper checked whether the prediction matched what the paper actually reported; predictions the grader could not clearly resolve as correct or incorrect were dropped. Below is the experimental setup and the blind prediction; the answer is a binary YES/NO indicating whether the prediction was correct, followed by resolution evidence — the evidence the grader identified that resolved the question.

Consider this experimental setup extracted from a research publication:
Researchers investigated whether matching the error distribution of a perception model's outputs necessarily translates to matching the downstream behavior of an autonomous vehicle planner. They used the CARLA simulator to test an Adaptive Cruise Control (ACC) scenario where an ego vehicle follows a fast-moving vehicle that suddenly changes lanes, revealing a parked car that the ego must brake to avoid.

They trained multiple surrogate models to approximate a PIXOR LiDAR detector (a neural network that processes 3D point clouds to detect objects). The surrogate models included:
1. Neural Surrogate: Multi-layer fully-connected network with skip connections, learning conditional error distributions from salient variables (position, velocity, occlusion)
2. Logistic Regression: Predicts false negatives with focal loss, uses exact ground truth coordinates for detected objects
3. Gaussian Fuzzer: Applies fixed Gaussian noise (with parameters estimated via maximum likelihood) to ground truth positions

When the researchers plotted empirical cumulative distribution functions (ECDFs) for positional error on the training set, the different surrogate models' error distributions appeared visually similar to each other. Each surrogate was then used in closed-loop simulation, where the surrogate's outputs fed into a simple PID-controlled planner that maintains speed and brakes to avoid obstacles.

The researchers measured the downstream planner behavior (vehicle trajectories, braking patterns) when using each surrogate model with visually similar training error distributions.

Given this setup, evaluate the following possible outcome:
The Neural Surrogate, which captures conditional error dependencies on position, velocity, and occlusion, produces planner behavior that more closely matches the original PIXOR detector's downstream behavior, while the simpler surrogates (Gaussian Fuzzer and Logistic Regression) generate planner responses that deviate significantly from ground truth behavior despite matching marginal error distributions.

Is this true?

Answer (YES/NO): YES